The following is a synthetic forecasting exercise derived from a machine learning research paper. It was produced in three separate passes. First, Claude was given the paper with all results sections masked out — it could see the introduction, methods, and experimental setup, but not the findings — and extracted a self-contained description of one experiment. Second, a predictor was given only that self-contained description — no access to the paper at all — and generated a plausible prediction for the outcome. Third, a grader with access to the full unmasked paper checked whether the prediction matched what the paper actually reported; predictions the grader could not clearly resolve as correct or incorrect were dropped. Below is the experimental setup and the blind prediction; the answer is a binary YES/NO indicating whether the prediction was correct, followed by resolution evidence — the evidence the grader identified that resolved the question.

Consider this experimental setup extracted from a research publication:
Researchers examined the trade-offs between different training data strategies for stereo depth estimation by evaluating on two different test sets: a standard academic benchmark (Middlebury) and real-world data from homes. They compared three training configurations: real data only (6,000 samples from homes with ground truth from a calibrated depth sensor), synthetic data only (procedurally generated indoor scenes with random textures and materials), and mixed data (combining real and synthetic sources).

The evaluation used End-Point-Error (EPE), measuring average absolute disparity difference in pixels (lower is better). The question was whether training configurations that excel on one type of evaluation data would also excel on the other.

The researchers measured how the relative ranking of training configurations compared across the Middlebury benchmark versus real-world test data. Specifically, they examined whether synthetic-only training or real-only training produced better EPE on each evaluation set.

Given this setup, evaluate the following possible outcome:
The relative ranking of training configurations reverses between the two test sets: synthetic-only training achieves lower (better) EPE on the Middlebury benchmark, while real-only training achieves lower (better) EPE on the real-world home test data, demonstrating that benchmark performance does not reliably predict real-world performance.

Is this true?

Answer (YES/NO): YES